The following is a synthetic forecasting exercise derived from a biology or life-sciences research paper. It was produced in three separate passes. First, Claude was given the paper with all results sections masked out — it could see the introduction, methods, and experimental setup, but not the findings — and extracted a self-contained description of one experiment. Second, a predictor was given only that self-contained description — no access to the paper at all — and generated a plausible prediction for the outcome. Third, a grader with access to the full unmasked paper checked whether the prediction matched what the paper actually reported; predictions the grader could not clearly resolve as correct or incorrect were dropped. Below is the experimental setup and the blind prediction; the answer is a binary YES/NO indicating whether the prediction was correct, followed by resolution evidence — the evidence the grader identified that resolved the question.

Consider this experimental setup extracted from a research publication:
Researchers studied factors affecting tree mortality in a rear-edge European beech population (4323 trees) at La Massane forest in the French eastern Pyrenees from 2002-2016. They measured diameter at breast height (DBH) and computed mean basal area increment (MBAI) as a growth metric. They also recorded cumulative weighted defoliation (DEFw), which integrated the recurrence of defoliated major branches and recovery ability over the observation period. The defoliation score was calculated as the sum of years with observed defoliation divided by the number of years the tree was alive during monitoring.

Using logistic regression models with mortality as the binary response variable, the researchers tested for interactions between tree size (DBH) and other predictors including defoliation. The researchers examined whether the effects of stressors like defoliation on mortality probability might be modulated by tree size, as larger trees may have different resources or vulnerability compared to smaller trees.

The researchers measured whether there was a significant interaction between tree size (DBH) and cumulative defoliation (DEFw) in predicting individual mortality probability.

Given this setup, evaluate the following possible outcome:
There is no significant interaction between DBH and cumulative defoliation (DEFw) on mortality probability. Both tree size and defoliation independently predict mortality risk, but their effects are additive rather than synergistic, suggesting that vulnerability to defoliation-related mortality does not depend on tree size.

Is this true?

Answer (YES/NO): NO